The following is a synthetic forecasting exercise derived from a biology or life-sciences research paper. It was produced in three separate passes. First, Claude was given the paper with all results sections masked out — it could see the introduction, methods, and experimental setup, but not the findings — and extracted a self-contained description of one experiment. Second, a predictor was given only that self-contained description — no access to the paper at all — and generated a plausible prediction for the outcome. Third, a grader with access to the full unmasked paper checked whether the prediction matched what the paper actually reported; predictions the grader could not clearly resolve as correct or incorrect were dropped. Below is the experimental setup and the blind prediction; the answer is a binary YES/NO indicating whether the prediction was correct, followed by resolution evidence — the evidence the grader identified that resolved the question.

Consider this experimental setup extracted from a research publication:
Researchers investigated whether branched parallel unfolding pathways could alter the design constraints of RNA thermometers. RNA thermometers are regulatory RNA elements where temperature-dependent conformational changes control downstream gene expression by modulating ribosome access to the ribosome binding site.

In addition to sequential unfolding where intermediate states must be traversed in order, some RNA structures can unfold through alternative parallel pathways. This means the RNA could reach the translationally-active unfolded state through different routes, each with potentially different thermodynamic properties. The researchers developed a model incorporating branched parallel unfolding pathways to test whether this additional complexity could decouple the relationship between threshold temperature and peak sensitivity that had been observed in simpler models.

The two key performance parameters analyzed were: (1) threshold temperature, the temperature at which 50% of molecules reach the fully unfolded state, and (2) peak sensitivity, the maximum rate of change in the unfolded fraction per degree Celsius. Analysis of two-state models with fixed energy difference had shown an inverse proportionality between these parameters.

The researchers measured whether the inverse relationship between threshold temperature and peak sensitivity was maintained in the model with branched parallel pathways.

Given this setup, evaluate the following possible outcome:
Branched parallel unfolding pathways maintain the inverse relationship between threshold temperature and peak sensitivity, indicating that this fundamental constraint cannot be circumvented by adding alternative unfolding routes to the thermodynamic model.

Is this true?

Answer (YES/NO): YES